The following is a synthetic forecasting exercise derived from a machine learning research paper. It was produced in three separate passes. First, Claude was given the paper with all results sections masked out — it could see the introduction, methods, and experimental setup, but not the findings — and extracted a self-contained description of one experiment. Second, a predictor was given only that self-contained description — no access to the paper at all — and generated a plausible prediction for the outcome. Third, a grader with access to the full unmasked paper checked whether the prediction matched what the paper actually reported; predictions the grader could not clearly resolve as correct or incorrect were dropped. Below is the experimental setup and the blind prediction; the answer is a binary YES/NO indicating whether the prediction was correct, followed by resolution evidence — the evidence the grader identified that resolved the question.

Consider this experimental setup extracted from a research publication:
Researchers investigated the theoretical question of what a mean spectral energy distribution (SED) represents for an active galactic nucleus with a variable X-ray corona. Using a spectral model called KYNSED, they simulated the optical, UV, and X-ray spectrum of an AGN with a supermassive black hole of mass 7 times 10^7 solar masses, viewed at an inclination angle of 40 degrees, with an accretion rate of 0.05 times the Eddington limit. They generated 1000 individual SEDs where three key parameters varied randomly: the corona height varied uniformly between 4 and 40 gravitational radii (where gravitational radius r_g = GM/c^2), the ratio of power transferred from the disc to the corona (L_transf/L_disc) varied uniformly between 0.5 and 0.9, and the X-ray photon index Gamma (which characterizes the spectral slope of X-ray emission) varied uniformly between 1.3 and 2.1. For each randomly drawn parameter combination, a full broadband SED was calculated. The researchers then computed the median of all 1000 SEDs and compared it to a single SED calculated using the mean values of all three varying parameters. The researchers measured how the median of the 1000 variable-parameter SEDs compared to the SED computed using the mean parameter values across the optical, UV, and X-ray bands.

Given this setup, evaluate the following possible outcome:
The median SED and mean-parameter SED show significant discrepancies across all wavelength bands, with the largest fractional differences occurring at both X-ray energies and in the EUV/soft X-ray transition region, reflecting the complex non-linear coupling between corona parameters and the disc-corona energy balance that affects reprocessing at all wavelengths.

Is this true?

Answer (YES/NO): NO